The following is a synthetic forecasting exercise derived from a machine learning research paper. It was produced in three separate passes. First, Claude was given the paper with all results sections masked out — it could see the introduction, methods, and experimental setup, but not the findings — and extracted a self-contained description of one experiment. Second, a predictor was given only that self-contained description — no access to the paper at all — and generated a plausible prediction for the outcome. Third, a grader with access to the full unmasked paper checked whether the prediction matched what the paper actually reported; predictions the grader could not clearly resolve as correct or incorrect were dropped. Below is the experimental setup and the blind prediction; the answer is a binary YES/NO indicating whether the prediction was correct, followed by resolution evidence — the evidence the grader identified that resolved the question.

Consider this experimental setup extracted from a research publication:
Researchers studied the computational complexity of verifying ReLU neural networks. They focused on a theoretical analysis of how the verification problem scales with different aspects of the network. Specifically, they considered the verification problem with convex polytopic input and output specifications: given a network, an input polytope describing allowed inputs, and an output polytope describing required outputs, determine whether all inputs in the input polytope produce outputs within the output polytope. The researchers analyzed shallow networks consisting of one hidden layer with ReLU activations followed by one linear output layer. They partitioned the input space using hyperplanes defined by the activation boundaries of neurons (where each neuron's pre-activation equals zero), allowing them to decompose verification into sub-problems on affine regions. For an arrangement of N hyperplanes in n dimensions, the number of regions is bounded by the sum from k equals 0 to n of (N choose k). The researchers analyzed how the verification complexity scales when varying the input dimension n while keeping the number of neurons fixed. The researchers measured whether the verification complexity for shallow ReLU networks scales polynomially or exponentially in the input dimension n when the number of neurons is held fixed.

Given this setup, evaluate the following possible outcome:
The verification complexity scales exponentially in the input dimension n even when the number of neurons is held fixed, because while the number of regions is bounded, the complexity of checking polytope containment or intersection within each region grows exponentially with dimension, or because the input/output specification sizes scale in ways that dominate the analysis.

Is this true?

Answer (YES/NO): YES